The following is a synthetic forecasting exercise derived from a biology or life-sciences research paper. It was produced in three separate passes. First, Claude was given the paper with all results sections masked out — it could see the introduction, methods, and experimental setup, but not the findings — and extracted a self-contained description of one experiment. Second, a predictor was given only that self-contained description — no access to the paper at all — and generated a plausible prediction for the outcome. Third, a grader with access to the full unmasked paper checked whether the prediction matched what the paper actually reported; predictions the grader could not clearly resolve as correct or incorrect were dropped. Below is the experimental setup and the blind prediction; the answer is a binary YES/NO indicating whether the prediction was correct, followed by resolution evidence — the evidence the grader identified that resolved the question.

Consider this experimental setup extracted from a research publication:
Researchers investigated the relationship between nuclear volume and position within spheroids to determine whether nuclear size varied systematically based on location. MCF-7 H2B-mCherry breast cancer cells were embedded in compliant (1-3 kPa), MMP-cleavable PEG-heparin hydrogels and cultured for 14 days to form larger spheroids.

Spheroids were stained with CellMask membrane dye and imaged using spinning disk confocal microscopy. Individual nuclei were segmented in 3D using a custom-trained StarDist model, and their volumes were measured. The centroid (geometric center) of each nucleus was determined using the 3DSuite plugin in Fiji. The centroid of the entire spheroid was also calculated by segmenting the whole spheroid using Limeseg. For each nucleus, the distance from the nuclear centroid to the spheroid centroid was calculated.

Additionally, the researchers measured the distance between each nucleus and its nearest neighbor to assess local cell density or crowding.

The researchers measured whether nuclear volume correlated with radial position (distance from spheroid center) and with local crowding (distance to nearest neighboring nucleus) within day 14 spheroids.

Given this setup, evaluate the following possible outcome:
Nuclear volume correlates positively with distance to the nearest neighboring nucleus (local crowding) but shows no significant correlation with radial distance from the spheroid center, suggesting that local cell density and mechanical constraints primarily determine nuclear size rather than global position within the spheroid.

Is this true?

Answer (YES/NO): NO